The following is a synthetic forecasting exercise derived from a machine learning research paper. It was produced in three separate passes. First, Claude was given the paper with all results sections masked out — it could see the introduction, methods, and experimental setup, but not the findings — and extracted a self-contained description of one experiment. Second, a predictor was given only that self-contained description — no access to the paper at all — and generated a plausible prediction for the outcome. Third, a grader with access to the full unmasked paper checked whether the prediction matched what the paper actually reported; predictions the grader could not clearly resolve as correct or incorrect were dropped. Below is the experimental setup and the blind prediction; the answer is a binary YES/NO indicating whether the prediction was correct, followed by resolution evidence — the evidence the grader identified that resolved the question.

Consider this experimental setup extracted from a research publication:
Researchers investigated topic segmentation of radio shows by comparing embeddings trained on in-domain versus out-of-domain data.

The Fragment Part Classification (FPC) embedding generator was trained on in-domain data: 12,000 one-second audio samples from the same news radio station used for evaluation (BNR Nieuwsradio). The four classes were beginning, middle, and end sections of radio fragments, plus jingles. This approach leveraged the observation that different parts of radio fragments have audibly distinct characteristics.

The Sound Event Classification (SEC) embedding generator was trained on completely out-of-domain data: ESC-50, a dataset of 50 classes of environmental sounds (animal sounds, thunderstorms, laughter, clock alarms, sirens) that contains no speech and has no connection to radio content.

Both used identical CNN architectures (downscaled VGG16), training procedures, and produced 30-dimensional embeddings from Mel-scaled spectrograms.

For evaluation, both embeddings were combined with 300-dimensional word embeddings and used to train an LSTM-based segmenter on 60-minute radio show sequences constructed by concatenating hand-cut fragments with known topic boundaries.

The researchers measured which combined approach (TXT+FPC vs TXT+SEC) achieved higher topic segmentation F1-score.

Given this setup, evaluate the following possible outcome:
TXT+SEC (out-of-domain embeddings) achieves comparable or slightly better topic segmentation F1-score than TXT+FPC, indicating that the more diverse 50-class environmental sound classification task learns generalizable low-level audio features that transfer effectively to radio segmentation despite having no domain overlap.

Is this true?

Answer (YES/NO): NO